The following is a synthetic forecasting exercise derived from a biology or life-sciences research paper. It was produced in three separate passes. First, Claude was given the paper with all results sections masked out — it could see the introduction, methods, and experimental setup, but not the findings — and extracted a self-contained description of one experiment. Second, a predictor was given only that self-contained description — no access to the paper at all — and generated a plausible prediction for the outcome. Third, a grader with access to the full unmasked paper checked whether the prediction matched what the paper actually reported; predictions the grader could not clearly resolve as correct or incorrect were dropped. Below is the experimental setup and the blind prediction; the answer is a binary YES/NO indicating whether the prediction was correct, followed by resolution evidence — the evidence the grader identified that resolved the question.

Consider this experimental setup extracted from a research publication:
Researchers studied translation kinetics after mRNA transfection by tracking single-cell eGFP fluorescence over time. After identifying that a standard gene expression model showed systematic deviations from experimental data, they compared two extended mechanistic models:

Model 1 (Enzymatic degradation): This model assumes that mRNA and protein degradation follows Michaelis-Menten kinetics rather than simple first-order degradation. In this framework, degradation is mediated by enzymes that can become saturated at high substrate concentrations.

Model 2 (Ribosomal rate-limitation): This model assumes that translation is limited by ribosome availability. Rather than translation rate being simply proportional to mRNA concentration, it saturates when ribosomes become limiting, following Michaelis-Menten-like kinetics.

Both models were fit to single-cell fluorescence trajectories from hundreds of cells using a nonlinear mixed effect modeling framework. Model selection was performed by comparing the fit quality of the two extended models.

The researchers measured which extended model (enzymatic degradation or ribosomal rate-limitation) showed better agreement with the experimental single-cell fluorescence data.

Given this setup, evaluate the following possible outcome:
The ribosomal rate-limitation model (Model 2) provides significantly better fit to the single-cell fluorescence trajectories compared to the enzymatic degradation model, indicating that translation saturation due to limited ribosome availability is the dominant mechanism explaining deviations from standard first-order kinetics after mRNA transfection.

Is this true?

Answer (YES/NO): NO